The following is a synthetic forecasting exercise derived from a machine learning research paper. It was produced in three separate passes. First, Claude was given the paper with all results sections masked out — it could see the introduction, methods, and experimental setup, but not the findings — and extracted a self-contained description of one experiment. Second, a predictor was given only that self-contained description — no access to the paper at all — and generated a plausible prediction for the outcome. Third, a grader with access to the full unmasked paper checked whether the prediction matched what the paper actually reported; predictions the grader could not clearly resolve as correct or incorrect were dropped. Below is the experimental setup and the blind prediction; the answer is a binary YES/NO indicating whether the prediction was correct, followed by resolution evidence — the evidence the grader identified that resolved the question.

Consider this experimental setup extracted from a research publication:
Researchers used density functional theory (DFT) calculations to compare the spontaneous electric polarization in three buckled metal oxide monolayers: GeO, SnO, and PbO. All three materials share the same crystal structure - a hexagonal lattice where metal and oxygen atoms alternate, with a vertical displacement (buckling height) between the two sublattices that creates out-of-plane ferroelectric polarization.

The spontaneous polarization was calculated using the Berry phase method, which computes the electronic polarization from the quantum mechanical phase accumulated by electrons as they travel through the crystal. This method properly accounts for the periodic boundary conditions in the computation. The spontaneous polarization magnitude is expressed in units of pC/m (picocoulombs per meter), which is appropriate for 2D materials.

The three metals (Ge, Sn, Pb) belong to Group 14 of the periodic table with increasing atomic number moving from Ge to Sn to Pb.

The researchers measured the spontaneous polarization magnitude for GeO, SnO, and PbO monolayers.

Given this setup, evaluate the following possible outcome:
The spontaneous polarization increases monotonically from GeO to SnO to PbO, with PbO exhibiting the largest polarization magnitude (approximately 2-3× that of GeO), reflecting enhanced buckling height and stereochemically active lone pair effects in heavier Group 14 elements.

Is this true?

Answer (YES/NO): NO